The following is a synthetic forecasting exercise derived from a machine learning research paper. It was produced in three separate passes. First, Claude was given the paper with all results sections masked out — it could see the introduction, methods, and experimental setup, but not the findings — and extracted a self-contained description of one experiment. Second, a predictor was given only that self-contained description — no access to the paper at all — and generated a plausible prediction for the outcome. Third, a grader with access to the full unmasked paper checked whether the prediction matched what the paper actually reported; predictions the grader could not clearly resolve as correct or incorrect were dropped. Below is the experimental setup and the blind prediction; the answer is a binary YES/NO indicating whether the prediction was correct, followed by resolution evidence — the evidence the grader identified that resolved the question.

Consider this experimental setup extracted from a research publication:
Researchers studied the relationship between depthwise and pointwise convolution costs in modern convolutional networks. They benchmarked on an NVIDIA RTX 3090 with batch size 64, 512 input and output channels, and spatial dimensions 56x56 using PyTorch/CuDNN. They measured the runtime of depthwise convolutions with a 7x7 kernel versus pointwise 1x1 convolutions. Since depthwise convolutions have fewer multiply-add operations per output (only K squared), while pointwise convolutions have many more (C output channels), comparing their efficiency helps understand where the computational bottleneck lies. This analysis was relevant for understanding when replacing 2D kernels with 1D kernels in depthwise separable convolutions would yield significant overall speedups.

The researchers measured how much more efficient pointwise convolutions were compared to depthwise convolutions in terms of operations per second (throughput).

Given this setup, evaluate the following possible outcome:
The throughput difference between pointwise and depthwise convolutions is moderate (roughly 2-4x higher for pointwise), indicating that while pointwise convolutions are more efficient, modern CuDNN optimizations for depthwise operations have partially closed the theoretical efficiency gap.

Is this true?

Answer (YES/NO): NO